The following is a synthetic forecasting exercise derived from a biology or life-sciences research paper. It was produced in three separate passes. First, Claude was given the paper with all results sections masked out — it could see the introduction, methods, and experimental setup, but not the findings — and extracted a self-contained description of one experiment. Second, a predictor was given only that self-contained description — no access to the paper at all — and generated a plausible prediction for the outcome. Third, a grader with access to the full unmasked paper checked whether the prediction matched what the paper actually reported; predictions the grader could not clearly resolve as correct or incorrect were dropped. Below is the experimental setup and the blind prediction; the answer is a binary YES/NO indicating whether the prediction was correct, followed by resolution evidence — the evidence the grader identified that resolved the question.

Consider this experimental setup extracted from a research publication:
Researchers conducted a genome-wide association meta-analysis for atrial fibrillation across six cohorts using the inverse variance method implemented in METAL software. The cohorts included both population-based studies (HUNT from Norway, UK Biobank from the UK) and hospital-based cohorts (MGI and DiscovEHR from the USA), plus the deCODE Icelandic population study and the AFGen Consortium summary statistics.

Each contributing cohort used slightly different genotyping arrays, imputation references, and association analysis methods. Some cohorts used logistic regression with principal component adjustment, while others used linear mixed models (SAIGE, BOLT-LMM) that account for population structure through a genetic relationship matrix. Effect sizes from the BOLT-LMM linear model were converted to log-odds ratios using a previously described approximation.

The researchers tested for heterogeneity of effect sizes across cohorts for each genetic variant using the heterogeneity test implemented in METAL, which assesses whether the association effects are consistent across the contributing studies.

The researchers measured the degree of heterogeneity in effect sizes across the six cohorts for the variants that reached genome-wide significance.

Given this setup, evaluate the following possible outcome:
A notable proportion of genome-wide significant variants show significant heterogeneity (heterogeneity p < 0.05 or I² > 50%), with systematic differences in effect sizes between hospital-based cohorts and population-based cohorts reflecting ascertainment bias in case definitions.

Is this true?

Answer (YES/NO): NO